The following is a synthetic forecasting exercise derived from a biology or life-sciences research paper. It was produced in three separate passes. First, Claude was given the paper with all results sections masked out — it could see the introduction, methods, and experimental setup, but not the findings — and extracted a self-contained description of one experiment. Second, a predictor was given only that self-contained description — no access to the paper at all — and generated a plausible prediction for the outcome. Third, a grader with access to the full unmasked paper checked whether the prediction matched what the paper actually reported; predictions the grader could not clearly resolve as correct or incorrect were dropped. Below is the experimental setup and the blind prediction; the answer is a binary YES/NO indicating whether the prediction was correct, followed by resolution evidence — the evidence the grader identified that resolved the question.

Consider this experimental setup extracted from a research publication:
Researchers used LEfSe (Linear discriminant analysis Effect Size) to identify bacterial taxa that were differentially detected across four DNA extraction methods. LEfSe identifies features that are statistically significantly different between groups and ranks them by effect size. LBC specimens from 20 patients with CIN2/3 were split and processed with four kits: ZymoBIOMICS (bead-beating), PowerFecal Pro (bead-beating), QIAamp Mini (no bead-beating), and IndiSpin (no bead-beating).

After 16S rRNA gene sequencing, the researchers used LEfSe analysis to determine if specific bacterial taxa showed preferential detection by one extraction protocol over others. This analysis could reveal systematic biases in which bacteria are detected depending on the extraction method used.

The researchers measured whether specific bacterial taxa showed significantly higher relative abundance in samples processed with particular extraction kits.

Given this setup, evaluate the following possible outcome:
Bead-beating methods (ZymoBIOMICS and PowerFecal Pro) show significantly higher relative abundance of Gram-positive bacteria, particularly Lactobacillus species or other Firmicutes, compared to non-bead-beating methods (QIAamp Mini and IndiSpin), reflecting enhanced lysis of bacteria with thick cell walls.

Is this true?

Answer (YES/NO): NO